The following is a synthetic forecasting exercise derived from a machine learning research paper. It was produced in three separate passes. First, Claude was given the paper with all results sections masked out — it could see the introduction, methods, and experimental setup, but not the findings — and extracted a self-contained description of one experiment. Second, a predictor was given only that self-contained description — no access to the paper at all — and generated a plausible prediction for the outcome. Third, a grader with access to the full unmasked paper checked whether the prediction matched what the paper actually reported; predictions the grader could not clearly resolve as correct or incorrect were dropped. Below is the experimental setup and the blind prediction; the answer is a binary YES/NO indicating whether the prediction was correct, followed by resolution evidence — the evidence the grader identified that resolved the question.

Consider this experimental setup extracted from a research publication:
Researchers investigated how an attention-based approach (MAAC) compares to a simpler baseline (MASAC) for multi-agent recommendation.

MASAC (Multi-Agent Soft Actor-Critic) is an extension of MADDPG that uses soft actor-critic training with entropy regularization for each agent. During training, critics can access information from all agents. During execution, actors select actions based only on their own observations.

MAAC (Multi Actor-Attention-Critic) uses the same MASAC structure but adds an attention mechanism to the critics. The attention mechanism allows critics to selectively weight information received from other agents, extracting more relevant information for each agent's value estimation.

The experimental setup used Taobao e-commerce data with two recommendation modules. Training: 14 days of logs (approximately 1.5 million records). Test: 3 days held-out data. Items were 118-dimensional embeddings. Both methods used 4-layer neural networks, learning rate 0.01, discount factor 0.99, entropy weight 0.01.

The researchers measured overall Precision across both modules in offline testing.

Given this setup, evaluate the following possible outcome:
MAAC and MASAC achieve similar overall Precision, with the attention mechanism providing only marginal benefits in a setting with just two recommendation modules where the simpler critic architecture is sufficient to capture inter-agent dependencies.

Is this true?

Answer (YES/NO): NO